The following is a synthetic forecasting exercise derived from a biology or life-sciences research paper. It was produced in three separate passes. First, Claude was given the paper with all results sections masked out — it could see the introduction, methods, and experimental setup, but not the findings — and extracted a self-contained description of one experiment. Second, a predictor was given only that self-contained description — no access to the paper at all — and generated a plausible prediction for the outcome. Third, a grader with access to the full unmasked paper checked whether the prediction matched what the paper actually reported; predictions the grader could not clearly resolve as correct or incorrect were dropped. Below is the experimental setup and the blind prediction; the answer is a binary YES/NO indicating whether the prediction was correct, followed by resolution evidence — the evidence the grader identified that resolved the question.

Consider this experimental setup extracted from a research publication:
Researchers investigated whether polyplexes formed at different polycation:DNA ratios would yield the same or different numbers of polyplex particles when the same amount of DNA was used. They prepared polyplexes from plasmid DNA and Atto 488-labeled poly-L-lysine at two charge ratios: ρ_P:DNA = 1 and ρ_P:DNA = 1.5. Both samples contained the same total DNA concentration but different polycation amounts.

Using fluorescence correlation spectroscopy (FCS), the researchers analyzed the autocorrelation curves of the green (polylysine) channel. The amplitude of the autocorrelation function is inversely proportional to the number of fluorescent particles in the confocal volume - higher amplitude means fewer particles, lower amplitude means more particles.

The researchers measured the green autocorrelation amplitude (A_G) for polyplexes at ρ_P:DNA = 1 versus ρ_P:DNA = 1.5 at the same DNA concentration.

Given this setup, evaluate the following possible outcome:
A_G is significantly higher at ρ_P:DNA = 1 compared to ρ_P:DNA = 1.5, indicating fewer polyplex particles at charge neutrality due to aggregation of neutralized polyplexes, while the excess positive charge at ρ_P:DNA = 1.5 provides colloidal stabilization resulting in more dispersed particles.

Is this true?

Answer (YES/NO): NO